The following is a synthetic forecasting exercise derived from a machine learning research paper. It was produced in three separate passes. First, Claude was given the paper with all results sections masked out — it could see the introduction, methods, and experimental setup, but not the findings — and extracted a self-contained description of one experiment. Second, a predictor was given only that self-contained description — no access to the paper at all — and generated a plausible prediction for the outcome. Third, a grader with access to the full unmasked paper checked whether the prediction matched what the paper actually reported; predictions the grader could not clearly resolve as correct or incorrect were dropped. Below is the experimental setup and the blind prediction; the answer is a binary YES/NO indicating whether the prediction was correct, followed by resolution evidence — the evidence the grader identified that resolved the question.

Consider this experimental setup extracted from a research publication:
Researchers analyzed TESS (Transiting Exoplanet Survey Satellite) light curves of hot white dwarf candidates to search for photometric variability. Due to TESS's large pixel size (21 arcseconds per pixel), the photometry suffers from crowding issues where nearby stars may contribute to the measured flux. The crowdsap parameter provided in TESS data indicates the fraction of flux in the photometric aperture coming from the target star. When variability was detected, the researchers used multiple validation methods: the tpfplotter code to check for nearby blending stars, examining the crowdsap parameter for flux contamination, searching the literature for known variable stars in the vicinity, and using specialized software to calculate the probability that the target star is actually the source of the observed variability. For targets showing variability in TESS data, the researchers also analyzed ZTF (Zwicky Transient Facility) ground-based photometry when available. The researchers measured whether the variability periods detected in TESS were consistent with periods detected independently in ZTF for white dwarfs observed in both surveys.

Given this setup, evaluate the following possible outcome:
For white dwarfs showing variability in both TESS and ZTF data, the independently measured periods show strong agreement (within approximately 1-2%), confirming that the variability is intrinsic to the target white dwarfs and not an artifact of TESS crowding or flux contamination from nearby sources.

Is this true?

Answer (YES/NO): YES